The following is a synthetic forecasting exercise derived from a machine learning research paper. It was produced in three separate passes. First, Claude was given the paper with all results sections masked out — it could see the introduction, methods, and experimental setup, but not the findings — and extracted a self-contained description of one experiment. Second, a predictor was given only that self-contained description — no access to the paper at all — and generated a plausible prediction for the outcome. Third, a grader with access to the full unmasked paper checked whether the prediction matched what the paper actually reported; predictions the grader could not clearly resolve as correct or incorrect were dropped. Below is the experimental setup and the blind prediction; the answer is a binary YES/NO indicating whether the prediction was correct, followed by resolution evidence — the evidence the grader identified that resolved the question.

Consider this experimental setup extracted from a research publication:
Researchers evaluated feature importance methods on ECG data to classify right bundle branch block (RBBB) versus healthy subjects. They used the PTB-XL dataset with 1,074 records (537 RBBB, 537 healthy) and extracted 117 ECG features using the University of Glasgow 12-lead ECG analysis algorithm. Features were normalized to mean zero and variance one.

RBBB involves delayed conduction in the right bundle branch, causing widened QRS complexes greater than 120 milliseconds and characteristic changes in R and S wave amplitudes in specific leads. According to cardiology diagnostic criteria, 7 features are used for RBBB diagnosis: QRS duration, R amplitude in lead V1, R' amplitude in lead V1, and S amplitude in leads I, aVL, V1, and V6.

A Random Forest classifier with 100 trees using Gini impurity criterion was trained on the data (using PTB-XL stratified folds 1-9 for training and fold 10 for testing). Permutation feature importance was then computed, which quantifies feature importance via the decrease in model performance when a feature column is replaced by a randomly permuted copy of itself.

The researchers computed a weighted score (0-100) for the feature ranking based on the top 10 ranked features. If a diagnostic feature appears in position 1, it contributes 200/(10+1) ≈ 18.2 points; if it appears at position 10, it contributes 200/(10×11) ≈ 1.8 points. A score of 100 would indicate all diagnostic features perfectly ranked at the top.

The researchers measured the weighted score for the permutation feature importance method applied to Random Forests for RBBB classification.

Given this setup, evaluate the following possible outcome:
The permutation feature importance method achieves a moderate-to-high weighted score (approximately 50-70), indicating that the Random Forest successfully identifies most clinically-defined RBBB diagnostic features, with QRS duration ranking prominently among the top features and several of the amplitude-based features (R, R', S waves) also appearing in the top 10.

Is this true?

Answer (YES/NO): NO